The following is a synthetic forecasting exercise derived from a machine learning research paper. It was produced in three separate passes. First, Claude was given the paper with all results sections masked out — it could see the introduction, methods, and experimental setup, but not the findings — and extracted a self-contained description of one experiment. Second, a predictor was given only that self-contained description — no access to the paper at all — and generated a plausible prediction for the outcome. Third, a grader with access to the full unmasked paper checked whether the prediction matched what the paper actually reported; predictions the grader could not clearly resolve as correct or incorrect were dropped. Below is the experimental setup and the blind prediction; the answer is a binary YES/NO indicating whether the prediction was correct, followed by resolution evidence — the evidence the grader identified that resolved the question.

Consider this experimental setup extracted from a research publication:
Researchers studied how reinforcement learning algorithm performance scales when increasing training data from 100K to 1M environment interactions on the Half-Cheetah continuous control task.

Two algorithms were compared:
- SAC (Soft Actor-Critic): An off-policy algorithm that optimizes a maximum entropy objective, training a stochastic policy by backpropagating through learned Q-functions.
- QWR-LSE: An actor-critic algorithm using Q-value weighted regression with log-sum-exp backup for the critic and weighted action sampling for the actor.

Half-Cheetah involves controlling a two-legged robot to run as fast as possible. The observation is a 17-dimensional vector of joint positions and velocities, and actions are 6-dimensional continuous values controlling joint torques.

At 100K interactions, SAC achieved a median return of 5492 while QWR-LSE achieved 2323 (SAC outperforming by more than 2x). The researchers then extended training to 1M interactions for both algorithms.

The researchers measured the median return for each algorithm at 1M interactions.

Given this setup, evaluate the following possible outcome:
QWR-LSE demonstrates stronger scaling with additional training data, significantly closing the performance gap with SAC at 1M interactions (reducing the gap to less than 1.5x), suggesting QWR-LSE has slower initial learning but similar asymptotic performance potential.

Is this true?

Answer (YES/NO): NO